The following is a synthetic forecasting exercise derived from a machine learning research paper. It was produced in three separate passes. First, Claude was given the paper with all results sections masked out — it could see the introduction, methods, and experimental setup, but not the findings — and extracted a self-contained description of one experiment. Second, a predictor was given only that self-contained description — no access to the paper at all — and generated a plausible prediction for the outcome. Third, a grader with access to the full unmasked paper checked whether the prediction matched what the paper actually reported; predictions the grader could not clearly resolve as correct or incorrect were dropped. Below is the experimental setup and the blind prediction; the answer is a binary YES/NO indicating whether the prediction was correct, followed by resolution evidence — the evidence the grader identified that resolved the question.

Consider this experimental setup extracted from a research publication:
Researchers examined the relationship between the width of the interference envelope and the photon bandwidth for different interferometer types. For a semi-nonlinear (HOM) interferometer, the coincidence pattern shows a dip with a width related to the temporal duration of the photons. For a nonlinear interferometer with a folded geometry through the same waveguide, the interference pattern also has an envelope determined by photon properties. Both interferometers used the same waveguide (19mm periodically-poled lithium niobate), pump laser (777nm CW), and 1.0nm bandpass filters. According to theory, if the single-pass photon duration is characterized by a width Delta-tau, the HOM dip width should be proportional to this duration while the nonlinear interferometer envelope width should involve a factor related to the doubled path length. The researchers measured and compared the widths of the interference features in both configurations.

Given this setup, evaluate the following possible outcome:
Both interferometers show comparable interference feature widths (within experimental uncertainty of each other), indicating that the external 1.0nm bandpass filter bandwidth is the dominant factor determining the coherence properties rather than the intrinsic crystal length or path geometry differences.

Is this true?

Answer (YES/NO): NO